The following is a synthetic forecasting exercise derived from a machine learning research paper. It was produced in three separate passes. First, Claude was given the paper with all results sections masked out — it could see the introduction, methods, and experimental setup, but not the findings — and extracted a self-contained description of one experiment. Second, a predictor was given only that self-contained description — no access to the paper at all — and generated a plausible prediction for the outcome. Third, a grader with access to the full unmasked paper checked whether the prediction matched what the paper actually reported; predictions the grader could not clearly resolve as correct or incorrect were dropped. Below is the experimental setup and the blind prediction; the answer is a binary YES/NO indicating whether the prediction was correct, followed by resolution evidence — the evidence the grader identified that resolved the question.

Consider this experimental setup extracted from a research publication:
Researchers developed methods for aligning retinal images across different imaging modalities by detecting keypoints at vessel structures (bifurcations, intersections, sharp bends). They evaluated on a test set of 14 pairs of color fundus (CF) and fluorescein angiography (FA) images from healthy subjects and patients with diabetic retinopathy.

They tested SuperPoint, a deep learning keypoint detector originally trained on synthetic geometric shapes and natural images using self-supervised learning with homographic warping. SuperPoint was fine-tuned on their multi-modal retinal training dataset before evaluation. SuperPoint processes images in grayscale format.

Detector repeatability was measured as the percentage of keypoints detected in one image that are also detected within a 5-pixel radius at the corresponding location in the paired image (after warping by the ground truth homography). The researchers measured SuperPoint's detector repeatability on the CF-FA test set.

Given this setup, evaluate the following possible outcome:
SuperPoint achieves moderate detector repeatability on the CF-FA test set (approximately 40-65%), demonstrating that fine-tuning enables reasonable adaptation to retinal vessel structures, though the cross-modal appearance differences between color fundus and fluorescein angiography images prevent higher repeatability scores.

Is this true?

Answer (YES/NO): YES